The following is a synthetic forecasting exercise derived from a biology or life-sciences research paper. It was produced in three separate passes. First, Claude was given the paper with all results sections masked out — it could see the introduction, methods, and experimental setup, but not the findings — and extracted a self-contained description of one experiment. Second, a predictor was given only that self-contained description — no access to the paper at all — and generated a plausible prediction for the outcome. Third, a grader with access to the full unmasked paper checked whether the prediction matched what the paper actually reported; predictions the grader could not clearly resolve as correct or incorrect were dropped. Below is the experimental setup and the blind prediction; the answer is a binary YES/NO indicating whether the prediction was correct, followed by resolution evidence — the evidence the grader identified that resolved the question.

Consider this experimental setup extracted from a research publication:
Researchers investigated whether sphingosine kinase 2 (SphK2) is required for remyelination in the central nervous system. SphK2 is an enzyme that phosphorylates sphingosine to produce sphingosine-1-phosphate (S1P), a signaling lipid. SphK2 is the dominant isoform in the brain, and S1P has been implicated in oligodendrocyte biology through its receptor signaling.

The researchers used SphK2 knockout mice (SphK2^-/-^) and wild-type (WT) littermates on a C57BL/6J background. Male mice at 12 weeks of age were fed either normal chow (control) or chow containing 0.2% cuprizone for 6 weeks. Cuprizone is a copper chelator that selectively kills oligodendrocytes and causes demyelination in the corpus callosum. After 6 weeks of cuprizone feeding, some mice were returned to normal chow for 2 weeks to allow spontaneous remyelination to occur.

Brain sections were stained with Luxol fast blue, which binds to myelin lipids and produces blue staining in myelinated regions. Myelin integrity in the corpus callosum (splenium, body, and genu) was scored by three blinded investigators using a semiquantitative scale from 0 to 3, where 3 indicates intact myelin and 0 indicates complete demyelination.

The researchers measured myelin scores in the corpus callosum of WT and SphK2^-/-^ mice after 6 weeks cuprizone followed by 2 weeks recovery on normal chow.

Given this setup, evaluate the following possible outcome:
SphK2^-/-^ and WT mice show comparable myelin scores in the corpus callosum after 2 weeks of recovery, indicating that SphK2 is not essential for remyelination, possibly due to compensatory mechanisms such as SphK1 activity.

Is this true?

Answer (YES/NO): NO